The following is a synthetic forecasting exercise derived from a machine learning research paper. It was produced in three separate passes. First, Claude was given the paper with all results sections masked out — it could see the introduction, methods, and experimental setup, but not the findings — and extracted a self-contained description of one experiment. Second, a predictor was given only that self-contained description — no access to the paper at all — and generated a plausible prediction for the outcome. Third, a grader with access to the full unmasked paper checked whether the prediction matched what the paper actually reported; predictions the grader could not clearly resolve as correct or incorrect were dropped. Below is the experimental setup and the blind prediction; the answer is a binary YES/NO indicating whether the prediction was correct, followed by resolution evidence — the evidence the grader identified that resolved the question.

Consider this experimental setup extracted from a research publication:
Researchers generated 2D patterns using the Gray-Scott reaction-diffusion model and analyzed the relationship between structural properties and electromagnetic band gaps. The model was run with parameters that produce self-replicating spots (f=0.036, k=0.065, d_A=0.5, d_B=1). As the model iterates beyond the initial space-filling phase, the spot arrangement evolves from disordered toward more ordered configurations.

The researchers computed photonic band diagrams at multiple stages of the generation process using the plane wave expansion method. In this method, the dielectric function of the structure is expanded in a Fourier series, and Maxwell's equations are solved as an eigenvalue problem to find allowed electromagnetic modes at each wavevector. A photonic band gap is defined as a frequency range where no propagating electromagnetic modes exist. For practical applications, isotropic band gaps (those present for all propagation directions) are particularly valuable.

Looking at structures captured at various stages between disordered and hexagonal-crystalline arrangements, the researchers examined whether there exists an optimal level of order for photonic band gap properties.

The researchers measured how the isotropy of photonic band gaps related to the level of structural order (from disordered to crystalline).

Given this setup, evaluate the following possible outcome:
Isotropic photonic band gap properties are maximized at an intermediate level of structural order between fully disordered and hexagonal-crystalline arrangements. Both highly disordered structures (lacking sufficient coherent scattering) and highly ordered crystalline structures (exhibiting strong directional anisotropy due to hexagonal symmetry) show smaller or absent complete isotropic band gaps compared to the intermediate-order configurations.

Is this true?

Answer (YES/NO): NO